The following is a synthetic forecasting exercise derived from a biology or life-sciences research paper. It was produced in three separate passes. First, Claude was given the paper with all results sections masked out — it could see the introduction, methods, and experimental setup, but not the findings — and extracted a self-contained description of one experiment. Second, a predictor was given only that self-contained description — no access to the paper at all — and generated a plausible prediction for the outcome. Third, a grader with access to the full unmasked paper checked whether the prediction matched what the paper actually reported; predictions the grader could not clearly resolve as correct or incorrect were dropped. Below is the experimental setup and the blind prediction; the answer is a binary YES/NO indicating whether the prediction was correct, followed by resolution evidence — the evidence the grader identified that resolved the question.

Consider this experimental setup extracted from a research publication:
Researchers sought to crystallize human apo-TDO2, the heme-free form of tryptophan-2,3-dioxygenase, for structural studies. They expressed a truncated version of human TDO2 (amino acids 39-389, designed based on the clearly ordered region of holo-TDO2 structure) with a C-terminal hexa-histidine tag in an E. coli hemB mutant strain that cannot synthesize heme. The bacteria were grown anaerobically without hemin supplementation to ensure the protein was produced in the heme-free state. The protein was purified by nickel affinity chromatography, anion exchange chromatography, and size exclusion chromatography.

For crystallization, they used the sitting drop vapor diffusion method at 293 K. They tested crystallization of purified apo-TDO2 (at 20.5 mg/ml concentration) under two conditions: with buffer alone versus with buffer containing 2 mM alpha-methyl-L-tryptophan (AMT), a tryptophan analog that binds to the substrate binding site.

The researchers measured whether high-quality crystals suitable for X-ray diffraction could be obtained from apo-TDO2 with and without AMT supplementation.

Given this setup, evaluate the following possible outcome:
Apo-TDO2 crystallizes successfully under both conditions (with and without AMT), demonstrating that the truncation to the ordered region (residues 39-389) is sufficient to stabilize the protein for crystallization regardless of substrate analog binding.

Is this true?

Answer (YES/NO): NO